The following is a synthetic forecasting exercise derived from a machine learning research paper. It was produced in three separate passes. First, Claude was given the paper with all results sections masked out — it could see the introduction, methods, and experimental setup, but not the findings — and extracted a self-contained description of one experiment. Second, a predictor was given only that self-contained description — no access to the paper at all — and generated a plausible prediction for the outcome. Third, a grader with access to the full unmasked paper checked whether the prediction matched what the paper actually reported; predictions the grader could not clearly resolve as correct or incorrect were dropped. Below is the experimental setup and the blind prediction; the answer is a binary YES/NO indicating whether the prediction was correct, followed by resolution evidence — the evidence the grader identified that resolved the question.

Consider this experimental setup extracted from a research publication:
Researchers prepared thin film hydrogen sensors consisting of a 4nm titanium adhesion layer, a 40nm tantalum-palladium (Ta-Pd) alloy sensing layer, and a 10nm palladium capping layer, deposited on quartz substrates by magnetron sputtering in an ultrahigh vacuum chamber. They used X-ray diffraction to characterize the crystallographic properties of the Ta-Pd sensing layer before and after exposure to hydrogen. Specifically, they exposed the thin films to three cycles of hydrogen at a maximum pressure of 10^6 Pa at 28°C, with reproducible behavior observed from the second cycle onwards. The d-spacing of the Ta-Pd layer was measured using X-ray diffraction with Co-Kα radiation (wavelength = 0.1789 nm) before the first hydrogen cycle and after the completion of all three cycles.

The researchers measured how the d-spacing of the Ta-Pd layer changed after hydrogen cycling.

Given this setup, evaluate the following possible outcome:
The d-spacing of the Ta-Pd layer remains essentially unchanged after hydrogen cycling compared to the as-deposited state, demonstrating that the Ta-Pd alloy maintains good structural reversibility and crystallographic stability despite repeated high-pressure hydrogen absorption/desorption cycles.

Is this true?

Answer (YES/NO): NO